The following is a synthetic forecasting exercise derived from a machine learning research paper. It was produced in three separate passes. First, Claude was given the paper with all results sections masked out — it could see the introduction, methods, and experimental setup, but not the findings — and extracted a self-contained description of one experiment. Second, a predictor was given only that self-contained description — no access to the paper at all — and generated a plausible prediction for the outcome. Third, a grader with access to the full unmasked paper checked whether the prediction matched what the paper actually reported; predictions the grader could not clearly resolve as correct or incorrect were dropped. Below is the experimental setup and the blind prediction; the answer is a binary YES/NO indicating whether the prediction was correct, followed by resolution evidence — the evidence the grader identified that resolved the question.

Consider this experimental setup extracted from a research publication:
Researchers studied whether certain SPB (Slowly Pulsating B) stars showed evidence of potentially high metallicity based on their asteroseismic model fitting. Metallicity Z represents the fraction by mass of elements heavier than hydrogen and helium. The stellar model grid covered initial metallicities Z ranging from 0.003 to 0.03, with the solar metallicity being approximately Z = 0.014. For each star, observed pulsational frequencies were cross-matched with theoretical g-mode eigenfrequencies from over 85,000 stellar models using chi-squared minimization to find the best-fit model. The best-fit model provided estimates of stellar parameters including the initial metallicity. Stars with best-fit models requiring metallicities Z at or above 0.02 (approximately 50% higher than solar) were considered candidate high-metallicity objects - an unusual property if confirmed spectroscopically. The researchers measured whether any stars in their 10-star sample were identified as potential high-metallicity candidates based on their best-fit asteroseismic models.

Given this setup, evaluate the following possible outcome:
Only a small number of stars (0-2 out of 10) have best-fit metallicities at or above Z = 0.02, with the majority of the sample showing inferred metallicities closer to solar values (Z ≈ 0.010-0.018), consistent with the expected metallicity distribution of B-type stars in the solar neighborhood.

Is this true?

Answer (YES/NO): YES